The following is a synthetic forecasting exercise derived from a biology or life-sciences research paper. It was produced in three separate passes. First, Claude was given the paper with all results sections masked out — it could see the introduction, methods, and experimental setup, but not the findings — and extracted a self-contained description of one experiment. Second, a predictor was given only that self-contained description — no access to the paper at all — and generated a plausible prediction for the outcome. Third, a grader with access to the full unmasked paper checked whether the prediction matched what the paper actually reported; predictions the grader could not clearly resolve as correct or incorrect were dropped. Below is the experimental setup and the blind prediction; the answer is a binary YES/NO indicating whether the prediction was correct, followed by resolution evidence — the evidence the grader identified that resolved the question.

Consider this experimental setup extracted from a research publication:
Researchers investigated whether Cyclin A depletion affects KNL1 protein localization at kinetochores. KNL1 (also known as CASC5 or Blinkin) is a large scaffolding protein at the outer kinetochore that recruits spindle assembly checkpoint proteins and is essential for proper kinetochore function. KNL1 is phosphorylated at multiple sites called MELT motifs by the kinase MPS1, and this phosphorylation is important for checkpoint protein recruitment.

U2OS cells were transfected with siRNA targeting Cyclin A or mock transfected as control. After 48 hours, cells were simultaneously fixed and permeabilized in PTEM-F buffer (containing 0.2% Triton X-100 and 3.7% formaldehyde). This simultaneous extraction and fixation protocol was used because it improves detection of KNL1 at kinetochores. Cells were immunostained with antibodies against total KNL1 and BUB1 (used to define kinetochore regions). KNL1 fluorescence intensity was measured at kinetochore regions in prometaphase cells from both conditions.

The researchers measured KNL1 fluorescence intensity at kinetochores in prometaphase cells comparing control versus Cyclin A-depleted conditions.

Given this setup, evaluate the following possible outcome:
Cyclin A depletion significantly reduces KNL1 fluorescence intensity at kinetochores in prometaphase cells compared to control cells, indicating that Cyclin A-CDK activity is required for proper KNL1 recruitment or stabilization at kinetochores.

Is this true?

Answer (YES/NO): YES